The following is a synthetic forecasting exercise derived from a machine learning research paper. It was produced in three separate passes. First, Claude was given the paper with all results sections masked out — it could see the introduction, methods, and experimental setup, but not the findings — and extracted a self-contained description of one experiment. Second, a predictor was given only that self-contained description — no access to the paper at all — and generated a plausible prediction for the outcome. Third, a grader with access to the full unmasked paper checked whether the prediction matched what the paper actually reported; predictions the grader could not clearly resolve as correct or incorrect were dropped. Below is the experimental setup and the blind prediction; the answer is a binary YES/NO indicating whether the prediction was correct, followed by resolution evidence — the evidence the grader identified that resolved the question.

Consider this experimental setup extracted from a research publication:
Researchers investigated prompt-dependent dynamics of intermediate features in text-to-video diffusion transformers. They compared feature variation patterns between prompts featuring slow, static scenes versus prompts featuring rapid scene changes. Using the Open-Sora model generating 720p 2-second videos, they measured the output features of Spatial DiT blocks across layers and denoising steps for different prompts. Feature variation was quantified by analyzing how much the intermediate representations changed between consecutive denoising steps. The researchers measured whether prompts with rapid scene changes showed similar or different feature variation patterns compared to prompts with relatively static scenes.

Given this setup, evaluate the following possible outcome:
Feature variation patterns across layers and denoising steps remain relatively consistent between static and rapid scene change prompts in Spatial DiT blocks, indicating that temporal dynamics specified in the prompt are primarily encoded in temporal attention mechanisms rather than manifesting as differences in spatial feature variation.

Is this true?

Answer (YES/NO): NO